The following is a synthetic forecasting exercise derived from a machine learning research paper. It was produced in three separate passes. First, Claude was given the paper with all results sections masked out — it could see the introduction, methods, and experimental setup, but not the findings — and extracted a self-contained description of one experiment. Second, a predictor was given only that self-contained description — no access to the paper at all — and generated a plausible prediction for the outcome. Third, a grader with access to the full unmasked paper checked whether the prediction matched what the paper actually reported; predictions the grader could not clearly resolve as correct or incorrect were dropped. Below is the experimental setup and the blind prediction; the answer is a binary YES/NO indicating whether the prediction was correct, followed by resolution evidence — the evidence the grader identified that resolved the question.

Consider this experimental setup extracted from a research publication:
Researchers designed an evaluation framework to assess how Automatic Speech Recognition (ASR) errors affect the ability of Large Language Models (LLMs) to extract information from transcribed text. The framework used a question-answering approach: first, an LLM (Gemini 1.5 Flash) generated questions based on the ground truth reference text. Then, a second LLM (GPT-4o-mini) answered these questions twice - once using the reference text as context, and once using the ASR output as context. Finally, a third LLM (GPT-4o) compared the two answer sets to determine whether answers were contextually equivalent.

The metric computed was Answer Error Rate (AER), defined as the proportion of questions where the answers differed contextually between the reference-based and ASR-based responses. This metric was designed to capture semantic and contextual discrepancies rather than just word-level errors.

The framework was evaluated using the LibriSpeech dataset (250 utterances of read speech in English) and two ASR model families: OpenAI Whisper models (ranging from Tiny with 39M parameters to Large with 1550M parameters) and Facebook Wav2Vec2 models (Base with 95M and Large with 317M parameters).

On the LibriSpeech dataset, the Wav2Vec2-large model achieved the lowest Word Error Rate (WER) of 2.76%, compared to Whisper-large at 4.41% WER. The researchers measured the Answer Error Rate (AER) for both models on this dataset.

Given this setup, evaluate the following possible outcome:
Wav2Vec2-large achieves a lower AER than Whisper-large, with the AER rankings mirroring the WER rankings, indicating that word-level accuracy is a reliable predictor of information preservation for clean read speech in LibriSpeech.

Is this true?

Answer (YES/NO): NO